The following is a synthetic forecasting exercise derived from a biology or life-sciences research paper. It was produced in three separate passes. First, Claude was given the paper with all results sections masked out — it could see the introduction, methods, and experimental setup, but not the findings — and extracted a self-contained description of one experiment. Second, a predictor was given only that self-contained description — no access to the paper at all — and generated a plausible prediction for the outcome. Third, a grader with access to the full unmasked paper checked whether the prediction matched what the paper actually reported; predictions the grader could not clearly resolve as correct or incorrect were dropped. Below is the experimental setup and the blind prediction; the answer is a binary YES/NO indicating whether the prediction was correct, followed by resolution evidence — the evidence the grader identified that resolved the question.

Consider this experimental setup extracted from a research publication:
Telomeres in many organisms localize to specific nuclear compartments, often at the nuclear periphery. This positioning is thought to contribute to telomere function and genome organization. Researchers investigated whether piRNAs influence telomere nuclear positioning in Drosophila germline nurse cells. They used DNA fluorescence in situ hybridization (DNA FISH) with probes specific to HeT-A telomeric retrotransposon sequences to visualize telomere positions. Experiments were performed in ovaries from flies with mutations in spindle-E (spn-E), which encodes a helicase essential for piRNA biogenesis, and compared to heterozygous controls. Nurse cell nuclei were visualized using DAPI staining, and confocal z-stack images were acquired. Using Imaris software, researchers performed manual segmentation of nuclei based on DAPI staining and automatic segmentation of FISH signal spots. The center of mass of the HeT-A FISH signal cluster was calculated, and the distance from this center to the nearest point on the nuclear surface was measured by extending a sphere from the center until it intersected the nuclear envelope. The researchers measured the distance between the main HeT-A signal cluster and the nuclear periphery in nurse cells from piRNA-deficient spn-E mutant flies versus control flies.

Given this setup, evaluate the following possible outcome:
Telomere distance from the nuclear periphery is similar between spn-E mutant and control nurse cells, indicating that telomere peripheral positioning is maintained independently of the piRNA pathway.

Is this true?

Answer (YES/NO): NO